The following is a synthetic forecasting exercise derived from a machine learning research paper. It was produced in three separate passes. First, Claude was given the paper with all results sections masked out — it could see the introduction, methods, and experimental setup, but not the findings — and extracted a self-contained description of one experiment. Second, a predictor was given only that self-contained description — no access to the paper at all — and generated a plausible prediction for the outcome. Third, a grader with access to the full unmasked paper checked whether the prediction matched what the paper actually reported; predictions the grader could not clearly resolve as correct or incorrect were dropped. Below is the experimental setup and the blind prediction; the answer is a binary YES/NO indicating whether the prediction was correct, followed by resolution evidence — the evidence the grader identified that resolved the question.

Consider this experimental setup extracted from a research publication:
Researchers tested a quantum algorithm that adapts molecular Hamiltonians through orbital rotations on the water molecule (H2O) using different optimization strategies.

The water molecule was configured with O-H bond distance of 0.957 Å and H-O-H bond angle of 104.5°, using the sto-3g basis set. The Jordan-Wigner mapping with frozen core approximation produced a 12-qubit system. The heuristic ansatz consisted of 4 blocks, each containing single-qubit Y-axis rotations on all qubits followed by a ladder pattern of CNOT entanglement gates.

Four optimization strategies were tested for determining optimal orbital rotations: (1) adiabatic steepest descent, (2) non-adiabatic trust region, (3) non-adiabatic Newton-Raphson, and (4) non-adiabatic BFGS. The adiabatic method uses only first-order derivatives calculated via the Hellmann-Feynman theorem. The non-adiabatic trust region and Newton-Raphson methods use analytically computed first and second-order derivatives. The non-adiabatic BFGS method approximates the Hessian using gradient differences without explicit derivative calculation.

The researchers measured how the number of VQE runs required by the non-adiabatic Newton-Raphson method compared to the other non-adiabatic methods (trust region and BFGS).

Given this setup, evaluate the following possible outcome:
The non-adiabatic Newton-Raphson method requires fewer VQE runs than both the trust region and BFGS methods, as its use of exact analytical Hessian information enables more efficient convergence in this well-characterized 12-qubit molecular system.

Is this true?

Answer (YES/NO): YES